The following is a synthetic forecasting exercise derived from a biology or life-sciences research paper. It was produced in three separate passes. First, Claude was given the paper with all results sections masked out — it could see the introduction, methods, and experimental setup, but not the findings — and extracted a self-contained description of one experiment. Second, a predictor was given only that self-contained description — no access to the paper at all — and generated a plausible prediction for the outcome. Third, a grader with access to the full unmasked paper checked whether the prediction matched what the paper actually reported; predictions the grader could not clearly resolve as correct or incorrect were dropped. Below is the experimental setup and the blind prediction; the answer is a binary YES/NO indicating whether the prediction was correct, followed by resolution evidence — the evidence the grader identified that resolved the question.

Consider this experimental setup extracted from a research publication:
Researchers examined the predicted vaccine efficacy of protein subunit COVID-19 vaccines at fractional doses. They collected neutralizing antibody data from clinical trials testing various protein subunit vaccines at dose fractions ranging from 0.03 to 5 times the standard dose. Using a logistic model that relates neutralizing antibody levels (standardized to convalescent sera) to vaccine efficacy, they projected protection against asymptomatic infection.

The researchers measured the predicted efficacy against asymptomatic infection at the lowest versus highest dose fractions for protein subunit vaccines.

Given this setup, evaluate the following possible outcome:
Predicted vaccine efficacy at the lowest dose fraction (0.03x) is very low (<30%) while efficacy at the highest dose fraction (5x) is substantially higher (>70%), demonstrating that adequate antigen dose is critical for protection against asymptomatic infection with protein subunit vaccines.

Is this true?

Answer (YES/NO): NO